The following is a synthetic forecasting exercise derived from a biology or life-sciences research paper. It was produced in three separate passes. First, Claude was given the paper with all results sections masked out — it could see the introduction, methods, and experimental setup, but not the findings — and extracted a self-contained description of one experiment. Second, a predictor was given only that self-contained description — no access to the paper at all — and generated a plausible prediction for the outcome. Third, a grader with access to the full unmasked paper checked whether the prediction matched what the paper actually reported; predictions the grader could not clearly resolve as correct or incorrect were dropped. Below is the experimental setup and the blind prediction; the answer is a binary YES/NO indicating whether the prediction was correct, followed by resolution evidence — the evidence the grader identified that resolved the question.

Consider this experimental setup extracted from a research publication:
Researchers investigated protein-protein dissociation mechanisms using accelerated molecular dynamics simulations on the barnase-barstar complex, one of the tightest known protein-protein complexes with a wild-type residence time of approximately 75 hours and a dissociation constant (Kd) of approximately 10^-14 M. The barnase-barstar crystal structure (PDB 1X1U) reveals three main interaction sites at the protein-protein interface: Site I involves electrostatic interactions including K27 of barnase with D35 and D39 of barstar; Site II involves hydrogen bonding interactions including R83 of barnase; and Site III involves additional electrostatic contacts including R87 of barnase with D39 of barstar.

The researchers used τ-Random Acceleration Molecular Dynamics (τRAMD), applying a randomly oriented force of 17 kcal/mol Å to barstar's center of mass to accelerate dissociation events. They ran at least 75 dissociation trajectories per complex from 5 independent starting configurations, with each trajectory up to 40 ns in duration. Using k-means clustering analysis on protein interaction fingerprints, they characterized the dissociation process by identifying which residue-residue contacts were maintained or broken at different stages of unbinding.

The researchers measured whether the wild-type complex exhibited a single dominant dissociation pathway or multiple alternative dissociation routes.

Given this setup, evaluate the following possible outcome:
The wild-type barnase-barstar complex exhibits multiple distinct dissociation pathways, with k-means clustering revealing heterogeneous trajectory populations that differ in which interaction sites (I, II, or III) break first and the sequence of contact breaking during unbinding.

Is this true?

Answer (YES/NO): NO